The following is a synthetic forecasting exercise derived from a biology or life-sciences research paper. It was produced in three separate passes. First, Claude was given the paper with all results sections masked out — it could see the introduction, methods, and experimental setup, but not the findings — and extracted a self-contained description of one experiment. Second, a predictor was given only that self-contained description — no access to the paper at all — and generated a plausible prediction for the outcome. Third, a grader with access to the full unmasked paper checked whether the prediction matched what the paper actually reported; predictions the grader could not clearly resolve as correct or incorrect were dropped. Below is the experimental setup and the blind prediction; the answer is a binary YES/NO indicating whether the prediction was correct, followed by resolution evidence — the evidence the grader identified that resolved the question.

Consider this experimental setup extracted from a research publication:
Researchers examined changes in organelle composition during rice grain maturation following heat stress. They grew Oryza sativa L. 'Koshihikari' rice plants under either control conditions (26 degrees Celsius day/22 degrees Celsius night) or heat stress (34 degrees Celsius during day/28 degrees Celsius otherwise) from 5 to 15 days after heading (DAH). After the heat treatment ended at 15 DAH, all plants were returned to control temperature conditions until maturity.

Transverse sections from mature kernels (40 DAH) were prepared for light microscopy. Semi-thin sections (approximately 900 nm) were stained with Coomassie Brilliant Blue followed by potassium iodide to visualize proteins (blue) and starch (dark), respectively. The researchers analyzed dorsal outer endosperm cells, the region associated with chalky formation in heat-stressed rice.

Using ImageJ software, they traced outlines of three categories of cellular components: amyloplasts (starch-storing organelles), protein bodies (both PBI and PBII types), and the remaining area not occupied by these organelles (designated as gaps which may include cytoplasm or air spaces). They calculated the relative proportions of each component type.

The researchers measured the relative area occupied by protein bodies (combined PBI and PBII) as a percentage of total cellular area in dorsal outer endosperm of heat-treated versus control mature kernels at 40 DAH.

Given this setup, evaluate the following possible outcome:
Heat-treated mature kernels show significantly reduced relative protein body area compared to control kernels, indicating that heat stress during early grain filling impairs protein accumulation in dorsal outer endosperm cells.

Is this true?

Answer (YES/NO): YES